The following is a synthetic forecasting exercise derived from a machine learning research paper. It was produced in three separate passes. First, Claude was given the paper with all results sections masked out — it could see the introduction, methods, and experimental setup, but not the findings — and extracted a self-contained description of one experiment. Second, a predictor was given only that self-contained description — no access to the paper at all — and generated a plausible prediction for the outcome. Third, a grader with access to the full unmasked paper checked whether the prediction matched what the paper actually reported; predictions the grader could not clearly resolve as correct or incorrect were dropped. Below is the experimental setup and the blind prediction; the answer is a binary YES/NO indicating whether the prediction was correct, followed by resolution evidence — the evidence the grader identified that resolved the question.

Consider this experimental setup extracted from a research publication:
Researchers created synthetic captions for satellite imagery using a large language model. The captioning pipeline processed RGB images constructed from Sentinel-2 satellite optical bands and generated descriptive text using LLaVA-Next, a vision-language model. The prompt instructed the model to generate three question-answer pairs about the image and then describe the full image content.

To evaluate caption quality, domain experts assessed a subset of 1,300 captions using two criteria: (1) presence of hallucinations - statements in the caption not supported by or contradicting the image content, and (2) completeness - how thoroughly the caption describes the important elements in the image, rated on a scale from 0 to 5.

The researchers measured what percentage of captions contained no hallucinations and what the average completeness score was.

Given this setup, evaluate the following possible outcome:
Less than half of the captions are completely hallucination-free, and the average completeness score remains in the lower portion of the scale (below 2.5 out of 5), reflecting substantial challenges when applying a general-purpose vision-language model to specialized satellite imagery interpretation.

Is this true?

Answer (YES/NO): NO